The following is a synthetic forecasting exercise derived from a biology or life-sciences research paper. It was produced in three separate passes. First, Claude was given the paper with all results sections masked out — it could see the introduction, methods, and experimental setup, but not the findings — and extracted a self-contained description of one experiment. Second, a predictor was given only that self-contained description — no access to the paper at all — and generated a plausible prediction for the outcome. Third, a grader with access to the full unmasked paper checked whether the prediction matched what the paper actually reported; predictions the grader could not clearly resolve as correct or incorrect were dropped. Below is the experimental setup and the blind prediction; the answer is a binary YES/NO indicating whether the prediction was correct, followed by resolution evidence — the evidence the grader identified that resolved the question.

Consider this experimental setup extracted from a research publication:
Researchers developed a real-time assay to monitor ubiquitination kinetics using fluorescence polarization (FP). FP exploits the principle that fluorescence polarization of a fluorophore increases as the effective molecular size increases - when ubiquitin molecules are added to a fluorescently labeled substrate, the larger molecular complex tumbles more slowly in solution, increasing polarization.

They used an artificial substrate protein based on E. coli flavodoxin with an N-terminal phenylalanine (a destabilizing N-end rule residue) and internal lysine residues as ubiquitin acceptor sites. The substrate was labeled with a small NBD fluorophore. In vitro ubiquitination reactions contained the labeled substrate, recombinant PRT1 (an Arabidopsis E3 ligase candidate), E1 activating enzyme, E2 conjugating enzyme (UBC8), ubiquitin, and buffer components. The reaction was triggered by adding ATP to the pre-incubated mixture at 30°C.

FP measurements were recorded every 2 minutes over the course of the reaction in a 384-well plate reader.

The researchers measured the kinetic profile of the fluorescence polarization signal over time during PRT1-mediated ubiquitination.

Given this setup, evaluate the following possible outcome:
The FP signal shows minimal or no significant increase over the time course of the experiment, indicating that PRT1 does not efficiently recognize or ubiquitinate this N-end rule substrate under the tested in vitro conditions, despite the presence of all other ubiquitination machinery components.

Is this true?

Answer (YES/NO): NO